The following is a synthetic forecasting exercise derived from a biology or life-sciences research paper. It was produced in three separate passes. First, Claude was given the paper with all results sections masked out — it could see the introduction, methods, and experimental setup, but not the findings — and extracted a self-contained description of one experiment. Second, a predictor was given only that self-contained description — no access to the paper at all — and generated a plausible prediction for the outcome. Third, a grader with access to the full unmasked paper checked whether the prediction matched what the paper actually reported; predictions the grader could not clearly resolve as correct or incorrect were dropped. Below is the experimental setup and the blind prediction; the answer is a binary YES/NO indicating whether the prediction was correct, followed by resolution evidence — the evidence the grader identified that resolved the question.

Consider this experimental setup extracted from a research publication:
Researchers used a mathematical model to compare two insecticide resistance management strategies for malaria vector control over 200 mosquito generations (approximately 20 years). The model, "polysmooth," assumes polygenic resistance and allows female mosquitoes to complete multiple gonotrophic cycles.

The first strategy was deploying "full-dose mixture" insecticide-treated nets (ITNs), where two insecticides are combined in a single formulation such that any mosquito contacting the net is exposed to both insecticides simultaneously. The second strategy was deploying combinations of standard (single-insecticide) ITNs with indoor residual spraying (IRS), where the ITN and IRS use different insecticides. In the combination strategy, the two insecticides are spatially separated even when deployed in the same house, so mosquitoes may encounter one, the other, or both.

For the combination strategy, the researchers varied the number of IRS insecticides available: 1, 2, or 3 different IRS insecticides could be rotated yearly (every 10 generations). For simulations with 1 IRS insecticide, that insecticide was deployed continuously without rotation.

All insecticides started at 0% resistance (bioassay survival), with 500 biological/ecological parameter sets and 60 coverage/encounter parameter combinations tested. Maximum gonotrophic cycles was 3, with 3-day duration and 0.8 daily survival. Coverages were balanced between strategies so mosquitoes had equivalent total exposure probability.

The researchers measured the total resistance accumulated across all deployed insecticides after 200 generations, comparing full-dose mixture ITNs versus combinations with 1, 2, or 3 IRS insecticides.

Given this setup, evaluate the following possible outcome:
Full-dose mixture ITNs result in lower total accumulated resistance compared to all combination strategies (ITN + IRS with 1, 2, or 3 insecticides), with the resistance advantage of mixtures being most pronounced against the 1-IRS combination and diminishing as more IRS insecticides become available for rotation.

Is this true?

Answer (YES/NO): YES